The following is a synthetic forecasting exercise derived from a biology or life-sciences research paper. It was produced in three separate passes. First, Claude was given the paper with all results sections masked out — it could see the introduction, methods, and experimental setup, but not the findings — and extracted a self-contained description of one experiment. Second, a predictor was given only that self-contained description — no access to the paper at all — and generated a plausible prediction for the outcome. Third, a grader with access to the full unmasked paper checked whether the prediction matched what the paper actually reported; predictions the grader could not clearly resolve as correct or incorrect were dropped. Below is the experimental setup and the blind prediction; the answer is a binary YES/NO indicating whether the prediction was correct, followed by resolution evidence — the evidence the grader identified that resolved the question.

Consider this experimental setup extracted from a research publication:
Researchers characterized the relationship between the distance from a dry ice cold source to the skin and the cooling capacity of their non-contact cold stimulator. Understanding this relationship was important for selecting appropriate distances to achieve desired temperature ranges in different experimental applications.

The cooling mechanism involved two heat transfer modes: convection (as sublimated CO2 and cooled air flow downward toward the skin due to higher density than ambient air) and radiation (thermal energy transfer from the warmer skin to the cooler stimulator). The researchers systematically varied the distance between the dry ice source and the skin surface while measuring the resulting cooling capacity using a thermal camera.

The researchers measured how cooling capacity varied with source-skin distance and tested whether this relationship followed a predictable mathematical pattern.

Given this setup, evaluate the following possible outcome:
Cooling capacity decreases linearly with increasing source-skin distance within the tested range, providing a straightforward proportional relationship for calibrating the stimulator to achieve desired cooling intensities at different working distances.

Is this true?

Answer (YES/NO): YES